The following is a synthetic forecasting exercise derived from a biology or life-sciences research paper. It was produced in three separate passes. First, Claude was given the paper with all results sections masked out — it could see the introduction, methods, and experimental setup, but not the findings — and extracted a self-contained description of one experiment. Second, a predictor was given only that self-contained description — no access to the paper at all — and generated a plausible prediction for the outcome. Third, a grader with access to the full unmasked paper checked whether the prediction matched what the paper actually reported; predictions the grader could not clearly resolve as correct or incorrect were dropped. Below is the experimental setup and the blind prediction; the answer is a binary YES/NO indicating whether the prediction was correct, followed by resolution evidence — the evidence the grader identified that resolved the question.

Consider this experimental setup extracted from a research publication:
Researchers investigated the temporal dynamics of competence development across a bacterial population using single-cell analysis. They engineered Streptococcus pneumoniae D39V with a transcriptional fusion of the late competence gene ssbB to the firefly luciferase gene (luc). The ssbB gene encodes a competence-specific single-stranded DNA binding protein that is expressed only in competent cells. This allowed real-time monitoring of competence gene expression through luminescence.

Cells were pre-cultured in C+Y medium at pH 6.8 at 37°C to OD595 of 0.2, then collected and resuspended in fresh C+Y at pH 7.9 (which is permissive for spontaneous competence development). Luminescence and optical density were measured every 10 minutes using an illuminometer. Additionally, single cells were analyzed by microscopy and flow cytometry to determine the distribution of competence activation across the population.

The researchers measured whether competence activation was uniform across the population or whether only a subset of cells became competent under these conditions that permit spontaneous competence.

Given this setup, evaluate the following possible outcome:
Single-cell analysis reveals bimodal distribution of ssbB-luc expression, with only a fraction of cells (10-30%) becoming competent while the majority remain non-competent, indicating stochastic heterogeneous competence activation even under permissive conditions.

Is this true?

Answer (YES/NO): NO